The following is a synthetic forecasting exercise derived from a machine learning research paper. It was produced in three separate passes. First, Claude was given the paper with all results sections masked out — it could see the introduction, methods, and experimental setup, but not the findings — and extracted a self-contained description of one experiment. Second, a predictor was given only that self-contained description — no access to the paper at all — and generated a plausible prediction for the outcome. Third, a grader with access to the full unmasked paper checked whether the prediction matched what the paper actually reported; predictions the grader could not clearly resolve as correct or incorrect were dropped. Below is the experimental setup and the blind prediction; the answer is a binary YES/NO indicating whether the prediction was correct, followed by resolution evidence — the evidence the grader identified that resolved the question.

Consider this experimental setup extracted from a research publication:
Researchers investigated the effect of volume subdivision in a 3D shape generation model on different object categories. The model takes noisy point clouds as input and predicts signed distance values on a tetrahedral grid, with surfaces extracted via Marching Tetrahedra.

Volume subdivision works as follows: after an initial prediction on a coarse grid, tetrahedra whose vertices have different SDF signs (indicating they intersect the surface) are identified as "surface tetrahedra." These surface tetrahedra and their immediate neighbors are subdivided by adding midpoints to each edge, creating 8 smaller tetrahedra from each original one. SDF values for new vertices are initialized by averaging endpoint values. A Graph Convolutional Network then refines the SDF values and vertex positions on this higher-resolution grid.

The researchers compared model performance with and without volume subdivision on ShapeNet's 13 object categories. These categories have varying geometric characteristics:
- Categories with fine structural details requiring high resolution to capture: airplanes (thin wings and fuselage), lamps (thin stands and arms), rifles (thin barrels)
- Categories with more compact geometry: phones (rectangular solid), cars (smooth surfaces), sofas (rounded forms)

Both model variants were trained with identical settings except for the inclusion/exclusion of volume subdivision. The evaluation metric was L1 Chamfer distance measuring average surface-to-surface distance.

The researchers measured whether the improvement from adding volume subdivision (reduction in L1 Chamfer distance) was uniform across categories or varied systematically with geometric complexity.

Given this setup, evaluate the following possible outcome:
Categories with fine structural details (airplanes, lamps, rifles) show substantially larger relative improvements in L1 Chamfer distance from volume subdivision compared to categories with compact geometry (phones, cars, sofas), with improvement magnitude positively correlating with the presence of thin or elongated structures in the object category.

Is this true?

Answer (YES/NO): YES